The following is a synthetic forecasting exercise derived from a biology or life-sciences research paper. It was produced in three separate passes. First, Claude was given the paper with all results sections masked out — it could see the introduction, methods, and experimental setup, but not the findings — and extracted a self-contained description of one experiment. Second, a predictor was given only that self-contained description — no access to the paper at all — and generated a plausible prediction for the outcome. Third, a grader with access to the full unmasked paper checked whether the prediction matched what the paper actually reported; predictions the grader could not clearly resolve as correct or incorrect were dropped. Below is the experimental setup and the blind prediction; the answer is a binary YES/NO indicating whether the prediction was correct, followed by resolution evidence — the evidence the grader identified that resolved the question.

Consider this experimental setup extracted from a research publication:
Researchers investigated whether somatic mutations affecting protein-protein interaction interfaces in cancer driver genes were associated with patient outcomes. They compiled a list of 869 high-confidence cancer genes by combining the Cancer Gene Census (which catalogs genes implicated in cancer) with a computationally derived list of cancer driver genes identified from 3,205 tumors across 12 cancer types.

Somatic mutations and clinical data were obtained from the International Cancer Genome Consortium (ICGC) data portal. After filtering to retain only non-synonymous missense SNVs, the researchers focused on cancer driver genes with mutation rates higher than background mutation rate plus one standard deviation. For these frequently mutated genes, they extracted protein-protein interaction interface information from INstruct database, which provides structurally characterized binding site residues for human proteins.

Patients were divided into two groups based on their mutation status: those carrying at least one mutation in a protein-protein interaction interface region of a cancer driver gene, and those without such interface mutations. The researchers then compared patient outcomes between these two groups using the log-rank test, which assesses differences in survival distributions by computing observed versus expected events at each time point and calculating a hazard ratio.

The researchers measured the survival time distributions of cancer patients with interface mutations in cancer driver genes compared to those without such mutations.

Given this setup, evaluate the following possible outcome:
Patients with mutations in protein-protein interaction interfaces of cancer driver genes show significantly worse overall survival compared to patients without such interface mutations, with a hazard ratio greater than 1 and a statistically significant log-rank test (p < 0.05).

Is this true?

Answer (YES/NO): YES